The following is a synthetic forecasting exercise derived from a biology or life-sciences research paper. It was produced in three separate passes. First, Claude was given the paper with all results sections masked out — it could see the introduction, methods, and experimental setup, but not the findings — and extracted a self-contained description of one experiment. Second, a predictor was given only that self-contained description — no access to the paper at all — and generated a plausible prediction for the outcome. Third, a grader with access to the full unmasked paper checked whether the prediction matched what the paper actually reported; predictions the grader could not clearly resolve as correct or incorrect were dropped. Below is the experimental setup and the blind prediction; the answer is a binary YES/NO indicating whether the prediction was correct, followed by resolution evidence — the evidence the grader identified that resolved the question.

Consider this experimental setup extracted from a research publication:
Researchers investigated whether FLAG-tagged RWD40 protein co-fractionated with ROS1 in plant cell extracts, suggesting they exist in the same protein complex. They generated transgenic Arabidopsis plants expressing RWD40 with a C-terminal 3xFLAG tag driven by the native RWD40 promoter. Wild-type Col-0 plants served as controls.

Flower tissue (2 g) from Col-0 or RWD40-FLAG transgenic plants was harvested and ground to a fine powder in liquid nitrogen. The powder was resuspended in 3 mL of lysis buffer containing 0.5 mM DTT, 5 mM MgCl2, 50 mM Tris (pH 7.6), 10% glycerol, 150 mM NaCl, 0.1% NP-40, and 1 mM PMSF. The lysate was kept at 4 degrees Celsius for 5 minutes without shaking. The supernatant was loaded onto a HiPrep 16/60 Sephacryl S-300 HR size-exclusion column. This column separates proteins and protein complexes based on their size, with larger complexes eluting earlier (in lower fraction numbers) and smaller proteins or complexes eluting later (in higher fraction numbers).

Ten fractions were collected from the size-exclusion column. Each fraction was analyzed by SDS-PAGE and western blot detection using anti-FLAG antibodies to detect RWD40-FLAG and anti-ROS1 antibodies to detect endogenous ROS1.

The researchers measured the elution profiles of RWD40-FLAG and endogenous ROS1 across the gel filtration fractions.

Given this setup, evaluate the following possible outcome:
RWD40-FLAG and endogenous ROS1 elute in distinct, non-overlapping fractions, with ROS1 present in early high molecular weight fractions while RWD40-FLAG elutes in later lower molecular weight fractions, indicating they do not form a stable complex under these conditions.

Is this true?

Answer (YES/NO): NO